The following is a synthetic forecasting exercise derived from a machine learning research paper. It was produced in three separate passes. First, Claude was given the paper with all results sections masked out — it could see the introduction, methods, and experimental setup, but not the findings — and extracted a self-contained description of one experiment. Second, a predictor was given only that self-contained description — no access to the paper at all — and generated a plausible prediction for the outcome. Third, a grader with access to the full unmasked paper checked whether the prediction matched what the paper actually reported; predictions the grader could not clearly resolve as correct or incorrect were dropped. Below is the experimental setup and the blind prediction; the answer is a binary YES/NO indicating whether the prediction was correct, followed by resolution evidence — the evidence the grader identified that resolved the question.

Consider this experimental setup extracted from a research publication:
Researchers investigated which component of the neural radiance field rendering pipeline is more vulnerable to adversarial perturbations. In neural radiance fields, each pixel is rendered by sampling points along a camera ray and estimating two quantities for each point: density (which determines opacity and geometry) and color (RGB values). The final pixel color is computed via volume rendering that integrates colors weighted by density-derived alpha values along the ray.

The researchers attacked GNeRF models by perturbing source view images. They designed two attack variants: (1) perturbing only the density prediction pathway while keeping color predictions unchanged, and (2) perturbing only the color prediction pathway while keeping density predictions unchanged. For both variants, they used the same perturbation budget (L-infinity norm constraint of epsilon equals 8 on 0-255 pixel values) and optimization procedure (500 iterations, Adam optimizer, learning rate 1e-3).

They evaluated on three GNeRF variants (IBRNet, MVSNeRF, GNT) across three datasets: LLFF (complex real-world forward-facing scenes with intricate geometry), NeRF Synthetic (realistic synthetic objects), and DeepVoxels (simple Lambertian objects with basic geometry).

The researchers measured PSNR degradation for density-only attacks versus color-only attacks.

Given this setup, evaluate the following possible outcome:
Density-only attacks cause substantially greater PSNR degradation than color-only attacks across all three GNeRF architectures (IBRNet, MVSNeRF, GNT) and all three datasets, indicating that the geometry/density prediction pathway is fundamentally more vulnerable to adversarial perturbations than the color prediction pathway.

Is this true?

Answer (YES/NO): NO